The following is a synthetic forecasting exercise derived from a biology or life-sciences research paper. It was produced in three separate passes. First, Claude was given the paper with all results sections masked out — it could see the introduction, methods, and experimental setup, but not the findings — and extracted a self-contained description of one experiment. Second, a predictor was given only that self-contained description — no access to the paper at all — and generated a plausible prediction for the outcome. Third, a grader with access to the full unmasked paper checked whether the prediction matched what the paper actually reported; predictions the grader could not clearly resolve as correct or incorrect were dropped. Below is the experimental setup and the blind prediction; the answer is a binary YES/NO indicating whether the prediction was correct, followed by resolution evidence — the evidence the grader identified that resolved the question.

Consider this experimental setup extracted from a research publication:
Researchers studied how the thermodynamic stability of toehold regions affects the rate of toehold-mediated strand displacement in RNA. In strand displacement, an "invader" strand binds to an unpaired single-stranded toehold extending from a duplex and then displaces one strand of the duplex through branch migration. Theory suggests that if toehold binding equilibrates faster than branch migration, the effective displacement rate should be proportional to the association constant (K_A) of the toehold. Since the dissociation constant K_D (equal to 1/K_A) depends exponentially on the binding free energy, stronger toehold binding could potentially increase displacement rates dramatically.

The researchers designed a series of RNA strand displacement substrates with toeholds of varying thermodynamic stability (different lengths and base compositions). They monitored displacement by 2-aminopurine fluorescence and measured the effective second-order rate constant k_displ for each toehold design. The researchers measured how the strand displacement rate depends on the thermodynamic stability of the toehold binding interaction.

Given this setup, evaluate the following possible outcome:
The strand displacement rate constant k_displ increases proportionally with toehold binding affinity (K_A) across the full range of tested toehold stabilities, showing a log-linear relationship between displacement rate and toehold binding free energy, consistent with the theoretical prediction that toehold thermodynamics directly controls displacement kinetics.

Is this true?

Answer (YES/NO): NO